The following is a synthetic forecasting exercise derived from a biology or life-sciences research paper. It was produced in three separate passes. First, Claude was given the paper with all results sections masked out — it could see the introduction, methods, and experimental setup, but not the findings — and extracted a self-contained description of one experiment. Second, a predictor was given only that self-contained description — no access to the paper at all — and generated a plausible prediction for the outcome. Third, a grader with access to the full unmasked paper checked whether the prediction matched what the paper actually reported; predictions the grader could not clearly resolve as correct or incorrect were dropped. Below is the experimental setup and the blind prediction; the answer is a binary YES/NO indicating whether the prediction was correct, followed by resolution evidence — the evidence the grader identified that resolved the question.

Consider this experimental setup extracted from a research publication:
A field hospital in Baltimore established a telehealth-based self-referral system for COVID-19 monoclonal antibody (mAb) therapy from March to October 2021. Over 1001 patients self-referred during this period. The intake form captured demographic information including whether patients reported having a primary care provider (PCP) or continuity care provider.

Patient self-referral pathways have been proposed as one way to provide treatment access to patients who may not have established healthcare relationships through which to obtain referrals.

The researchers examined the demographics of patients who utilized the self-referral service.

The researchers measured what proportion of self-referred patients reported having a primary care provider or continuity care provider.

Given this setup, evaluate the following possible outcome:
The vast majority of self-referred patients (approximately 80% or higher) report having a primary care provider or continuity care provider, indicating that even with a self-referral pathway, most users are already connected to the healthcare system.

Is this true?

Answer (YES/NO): NO